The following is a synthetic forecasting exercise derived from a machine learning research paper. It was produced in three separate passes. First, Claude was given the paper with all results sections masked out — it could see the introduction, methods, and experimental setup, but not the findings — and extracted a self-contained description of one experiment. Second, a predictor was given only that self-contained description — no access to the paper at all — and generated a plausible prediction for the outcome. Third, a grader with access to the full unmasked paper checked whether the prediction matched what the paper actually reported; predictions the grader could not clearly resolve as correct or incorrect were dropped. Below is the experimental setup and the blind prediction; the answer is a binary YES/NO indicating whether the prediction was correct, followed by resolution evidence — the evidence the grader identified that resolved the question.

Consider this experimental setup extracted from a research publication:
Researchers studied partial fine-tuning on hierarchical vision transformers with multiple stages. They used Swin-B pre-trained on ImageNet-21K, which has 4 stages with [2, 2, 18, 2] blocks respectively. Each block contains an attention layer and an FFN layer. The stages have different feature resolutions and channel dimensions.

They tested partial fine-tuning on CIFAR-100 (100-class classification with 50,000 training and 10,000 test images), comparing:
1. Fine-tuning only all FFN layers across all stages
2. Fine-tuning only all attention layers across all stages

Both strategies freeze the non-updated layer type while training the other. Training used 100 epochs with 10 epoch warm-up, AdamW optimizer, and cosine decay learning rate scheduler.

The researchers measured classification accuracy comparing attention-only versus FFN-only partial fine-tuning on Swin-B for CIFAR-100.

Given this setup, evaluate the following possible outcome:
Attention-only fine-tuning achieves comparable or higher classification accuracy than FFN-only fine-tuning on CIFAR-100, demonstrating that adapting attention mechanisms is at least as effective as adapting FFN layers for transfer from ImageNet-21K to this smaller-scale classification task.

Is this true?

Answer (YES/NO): NO